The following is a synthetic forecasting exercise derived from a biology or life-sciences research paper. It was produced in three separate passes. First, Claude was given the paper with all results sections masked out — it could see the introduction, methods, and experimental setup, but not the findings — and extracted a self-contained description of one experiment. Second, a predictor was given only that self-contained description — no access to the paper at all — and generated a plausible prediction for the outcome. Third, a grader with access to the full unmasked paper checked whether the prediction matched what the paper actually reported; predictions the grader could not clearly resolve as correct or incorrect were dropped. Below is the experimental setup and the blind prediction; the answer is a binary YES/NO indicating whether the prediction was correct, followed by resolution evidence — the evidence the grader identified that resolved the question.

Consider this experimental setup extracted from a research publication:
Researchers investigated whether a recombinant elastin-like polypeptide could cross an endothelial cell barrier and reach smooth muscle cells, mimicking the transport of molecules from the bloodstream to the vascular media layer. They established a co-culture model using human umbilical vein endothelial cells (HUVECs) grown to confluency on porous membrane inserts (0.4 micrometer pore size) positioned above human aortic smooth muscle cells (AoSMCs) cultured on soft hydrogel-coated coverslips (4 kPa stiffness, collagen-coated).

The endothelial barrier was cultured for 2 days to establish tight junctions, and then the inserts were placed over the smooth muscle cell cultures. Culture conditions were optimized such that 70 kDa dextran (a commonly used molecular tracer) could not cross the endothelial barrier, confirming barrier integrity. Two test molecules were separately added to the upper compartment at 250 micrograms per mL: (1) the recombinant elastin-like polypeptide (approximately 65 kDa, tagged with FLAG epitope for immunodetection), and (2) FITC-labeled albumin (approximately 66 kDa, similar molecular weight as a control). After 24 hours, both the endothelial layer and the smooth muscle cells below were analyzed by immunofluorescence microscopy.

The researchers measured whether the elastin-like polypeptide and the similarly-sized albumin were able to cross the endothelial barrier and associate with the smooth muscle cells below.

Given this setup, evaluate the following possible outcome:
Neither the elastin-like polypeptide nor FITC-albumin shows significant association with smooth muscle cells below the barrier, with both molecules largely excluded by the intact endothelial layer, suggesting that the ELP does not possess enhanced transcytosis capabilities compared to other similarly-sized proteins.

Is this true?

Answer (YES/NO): NO